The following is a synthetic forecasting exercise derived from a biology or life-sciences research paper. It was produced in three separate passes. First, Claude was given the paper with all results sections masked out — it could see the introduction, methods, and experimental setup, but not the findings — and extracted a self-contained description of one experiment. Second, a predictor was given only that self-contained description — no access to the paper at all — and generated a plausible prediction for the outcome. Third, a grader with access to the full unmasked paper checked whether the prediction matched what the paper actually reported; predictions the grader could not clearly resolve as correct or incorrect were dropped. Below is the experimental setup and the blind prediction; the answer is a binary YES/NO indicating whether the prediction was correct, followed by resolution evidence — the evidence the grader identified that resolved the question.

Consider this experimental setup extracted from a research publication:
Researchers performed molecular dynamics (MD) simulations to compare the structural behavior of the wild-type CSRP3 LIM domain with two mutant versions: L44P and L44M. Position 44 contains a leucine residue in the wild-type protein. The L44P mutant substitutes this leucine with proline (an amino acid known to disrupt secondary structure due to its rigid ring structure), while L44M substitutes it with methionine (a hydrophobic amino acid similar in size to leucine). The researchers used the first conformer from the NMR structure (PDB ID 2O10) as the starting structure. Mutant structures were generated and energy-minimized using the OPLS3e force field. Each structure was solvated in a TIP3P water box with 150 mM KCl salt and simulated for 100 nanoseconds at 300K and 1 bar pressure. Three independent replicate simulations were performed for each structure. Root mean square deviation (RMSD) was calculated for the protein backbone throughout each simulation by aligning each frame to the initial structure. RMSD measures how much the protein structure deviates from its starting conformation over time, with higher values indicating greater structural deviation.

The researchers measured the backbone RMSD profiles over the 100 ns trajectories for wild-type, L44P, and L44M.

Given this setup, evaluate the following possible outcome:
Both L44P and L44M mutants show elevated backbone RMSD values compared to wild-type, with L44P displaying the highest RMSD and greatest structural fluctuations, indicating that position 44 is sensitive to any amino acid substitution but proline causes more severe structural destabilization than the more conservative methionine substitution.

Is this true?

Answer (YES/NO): NO